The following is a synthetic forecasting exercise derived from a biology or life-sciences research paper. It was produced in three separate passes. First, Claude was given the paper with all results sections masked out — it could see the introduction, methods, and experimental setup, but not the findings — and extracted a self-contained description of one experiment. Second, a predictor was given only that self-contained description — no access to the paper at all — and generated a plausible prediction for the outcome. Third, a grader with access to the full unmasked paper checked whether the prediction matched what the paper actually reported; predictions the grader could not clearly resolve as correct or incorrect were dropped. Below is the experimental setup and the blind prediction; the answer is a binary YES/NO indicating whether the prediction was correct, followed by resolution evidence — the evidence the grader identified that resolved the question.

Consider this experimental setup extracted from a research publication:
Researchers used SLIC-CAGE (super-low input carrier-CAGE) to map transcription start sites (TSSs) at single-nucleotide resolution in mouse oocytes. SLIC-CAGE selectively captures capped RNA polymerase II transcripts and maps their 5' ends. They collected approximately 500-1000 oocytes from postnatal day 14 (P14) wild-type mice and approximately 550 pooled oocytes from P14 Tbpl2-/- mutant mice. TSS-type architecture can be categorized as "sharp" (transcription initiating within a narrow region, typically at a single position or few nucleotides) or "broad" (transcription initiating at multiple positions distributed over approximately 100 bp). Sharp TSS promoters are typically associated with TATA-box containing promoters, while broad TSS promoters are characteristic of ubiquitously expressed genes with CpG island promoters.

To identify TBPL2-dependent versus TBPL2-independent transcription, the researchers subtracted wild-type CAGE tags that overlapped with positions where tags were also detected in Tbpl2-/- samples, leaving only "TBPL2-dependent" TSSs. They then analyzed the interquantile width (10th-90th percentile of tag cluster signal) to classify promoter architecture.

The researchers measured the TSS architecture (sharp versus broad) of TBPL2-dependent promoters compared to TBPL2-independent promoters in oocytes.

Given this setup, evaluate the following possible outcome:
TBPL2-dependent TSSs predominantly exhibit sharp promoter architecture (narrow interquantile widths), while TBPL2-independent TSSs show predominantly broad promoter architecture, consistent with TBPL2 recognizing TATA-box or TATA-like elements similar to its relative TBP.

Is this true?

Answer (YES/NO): YES